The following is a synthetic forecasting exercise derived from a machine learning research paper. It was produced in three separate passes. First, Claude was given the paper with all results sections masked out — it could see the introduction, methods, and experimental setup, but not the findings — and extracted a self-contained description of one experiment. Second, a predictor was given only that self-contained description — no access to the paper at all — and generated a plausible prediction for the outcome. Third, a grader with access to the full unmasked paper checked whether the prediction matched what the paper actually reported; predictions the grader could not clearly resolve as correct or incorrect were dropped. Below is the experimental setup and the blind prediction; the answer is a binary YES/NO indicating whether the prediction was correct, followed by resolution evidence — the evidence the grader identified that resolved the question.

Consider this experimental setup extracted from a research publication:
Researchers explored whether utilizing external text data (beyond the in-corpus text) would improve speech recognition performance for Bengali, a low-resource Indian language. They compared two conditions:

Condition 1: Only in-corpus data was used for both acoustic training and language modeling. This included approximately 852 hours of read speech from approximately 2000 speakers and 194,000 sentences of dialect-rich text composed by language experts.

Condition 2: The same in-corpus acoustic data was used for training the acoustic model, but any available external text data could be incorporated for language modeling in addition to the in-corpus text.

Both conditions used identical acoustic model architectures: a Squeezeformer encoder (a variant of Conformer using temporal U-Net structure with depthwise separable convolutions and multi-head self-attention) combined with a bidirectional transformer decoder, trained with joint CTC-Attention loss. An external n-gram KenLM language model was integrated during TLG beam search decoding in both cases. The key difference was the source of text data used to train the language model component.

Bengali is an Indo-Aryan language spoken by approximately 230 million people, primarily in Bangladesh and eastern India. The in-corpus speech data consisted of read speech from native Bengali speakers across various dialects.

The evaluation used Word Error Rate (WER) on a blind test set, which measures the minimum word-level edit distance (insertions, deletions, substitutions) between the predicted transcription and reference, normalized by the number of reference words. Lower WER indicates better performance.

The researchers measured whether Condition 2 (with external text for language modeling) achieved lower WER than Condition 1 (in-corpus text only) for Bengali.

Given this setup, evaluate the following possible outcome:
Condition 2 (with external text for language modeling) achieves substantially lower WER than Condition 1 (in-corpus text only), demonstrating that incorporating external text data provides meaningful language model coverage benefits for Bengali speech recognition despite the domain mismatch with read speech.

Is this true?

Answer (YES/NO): NO